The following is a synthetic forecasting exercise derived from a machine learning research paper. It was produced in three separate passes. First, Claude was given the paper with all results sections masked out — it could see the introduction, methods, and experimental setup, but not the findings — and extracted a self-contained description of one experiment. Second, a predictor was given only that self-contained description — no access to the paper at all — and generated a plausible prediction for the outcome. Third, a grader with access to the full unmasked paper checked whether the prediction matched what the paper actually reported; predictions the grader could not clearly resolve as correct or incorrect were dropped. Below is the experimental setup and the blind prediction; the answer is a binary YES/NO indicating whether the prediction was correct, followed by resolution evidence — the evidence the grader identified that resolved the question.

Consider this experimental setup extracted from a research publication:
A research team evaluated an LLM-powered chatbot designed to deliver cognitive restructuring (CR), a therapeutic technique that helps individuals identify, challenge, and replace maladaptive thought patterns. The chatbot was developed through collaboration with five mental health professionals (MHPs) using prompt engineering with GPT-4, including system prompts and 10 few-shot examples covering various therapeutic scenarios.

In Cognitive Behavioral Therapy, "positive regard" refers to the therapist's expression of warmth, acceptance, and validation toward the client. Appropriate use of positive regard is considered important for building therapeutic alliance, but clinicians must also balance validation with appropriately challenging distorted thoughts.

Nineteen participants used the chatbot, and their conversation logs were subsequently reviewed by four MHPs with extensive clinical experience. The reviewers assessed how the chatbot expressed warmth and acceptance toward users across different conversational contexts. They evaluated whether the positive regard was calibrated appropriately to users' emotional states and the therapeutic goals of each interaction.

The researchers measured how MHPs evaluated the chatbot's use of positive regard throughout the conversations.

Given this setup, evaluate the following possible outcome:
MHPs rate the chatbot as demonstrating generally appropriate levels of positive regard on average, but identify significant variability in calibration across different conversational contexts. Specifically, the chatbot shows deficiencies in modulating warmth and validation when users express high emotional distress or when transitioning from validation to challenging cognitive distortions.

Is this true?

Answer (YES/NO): NO